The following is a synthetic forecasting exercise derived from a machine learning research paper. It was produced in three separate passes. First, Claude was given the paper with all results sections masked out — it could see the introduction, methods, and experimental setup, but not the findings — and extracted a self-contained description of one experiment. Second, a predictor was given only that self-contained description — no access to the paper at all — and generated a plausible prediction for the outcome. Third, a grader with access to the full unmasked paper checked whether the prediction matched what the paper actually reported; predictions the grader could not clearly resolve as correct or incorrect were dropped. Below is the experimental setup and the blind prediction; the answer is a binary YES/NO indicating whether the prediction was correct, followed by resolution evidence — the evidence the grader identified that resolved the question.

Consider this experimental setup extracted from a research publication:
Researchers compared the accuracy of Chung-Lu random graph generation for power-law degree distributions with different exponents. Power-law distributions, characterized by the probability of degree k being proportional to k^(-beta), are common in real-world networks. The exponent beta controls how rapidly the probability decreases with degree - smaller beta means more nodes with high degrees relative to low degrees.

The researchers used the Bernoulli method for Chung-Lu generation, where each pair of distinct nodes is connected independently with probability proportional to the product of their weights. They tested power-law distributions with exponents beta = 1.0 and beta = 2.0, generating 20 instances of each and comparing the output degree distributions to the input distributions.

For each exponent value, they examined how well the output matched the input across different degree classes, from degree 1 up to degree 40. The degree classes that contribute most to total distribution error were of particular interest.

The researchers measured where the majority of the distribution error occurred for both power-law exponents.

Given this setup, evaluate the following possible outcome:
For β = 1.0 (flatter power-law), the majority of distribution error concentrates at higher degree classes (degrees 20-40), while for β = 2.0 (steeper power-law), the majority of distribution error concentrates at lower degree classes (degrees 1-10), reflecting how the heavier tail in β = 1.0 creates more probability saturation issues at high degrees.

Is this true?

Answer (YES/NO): NO